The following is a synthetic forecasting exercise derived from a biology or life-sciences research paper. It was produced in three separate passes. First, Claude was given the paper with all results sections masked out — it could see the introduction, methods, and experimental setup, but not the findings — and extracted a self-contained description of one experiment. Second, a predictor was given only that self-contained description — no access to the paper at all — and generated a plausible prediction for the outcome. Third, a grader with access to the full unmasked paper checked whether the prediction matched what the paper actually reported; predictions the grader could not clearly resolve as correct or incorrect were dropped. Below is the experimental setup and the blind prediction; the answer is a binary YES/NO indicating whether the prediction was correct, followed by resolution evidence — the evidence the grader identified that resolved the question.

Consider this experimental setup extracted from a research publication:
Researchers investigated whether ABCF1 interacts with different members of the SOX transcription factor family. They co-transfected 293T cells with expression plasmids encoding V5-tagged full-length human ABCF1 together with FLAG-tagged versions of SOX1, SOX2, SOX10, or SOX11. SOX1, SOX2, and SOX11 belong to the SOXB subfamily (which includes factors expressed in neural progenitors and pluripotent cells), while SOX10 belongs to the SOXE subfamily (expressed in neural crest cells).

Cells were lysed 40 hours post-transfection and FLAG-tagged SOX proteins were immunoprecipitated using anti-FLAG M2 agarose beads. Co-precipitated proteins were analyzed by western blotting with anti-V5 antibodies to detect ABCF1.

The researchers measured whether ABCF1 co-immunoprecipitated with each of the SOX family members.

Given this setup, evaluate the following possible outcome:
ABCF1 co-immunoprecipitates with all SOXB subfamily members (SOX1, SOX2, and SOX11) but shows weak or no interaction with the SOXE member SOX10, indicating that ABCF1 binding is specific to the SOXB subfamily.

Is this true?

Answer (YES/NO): NO